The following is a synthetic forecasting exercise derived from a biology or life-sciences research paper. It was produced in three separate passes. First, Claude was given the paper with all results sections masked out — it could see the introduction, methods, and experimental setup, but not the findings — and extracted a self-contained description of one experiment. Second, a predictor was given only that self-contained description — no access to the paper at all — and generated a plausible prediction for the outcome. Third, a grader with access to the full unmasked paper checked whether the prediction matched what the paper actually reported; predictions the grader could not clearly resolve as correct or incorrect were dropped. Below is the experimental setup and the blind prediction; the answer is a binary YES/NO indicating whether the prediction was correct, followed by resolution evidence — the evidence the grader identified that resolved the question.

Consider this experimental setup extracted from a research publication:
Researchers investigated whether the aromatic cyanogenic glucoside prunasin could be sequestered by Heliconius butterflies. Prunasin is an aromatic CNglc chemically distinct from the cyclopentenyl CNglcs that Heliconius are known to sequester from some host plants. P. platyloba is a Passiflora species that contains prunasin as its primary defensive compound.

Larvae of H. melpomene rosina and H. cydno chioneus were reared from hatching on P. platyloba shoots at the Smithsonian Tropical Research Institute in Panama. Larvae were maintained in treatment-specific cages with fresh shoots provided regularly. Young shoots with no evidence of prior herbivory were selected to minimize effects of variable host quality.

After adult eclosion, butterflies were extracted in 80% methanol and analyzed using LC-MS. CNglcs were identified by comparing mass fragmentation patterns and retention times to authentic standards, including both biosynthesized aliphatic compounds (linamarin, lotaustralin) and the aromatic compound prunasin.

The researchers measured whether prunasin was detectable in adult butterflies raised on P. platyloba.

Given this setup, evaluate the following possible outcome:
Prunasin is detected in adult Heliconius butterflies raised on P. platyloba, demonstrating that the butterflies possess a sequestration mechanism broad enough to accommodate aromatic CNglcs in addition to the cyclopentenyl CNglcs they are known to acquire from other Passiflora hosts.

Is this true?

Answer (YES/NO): NO